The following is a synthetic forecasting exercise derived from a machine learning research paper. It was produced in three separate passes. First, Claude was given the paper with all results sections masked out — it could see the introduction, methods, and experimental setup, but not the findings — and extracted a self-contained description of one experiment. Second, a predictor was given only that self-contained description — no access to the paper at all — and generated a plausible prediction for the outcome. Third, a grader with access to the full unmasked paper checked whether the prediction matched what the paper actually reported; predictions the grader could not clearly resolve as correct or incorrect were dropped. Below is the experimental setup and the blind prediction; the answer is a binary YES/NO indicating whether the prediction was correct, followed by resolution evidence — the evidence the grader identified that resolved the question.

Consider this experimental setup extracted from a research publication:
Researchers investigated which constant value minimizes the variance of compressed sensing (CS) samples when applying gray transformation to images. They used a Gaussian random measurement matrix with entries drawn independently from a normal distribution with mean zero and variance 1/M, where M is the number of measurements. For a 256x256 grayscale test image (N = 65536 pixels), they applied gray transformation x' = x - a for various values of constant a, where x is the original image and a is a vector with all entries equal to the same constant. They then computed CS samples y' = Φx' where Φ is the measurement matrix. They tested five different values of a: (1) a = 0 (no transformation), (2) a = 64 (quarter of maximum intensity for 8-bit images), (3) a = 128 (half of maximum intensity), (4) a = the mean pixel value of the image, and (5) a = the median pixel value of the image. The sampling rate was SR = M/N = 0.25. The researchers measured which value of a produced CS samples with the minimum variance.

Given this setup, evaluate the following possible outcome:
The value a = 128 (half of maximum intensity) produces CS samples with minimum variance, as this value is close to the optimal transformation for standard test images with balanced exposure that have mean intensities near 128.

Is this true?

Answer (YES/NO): NO